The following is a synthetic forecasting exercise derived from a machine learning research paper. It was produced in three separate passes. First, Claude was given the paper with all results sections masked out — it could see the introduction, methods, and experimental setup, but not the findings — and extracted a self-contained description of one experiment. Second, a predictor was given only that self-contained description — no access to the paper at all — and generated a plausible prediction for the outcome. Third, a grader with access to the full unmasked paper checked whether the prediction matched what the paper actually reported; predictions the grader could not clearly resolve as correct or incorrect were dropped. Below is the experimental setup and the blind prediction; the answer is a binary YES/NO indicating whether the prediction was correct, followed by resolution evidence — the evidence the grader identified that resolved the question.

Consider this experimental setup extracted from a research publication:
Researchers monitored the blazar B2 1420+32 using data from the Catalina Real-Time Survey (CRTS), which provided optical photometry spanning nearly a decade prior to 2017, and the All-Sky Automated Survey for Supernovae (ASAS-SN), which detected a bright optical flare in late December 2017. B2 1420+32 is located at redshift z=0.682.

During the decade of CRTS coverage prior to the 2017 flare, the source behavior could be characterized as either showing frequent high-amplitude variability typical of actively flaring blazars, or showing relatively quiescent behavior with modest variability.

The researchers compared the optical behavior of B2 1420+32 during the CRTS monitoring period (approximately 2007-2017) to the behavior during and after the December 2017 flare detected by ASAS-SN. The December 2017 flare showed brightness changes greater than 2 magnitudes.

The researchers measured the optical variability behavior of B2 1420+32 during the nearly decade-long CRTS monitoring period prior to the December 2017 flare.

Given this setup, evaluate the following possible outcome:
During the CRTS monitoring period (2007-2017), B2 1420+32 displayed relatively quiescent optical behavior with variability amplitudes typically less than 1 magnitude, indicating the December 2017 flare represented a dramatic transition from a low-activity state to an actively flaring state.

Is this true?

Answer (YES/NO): YES